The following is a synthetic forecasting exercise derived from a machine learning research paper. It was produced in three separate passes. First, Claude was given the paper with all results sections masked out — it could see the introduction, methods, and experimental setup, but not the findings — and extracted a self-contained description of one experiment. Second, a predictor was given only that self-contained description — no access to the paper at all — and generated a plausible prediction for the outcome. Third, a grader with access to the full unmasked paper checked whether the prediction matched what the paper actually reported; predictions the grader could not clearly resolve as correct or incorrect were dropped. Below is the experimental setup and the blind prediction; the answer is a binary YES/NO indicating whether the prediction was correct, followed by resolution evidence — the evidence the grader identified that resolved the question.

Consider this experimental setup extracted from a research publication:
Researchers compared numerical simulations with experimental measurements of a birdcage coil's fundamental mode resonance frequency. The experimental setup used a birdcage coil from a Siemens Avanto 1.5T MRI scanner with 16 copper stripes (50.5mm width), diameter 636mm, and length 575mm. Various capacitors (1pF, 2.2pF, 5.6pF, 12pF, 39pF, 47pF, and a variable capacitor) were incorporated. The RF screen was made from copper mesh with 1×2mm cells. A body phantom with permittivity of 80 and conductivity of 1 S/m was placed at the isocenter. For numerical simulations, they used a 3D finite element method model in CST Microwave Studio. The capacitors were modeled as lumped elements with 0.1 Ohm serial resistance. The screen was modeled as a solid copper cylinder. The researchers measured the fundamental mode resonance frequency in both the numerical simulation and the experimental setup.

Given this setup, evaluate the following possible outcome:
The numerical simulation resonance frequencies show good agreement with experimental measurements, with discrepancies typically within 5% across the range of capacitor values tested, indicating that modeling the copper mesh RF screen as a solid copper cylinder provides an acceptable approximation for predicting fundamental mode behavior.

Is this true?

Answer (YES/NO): NO